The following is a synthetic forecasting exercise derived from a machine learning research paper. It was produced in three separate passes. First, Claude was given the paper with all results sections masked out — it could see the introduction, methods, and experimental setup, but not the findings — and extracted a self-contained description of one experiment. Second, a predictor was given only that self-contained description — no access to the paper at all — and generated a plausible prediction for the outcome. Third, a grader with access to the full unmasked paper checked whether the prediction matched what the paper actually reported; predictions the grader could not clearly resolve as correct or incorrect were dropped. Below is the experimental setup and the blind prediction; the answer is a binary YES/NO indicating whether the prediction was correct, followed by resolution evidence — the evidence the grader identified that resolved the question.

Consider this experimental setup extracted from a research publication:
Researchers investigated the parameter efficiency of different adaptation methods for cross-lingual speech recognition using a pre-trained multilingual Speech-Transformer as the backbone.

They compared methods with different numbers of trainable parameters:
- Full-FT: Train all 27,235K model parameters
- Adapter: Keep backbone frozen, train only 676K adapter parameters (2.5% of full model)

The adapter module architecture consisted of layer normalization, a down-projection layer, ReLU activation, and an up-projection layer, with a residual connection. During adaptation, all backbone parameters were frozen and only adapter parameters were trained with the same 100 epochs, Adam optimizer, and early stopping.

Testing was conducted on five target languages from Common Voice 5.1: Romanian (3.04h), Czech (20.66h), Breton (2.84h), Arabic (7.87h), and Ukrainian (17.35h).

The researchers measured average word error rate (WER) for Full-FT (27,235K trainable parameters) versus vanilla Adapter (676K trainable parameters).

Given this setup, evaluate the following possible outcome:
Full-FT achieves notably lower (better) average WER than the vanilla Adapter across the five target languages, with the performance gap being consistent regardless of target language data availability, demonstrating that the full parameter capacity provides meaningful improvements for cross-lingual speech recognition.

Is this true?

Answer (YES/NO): NO